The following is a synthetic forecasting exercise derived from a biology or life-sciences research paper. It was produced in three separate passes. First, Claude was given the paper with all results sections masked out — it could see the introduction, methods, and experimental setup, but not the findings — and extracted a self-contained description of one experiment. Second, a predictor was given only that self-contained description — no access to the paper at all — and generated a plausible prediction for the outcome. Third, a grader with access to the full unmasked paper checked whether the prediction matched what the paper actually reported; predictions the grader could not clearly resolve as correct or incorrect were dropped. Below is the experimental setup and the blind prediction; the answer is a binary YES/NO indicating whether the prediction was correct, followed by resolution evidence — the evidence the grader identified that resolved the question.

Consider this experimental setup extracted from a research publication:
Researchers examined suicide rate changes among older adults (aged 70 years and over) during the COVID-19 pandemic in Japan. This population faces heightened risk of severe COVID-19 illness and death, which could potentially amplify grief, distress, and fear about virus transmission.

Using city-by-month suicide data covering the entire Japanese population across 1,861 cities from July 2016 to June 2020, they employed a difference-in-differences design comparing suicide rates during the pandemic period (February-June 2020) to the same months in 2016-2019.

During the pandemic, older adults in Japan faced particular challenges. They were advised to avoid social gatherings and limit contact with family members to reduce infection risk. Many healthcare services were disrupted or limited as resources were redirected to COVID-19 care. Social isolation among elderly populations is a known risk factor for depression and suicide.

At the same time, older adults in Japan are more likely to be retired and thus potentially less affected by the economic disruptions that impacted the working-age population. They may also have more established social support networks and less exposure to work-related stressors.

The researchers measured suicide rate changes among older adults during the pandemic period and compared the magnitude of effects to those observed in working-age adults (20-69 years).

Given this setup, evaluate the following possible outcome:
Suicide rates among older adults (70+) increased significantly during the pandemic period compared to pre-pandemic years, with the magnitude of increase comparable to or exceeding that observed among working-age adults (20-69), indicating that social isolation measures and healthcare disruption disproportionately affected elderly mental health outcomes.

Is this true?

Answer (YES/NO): NO